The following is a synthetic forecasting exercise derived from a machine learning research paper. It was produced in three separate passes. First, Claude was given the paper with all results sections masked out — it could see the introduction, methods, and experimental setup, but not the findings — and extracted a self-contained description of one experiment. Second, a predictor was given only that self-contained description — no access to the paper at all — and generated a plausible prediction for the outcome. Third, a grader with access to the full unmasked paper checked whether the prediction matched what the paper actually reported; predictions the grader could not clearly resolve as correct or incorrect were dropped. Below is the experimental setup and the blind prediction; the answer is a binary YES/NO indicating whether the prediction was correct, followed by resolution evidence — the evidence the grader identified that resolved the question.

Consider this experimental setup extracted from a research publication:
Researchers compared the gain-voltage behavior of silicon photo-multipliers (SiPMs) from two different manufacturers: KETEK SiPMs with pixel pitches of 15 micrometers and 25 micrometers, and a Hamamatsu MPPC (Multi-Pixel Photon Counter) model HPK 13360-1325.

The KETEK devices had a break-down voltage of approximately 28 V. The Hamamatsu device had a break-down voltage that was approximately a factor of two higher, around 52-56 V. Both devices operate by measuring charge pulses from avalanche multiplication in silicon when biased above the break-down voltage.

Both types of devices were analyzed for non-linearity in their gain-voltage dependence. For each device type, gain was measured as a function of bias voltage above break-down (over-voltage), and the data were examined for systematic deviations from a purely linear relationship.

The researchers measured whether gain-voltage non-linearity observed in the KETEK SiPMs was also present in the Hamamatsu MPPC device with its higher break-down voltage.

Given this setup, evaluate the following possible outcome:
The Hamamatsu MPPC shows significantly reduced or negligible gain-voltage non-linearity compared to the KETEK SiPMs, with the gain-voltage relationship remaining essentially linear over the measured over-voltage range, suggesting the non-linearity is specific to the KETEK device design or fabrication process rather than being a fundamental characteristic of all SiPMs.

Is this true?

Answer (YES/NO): NO